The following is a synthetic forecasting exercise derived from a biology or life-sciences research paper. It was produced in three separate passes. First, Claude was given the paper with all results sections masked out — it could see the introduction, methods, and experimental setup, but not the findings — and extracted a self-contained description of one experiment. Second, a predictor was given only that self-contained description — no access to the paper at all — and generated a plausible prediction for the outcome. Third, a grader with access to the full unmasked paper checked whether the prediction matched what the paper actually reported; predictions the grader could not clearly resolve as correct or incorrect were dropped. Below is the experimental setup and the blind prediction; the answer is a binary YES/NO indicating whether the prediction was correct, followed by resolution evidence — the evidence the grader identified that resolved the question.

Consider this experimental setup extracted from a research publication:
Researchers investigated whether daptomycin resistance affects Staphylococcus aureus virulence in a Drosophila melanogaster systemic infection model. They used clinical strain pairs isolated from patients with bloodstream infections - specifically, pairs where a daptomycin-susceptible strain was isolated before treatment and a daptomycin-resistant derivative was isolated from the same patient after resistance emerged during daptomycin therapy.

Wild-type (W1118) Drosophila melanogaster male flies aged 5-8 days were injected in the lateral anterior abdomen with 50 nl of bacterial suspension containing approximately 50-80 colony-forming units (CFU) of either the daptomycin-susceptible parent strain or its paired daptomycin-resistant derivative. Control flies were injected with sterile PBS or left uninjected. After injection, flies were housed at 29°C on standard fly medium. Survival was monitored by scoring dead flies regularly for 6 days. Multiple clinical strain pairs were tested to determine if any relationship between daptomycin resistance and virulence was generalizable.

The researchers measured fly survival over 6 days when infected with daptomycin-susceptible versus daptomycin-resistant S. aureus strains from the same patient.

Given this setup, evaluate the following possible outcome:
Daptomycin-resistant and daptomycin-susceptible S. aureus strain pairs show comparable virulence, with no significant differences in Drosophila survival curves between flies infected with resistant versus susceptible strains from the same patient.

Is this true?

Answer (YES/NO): NO